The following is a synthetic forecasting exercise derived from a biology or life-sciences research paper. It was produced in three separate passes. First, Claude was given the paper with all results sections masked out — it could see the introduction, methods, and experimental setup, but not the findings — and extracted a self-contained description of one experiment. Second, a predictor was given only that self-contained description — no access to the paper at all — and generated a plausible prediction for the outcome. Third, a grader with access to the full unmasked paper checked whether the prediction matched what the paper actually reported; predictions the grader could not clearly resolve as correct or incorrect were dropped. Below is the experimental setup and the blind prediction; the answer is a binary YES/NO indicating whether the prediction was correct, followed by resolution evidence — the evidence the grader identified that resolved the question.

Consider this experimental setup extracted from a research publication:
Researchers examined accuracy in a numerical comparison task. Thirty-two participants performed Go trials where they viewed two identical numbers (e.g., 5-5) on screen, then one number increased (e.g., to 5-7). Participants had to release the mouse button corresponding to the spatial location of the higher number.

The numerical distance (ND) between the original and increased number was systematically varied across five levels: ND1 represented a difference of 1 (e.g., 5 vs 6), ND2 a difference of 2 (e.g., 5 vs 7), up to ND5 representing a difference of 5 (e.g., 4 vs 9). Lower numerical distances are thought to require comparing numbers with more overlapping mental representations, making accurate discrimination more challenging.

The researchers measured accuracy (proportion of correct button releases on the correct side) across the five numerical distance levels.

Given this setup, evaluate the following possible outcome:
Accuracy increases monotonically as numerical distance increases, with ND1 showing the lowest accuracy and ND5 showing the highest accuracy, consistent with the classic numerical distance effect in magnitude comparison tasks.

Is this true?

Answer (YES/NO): YES